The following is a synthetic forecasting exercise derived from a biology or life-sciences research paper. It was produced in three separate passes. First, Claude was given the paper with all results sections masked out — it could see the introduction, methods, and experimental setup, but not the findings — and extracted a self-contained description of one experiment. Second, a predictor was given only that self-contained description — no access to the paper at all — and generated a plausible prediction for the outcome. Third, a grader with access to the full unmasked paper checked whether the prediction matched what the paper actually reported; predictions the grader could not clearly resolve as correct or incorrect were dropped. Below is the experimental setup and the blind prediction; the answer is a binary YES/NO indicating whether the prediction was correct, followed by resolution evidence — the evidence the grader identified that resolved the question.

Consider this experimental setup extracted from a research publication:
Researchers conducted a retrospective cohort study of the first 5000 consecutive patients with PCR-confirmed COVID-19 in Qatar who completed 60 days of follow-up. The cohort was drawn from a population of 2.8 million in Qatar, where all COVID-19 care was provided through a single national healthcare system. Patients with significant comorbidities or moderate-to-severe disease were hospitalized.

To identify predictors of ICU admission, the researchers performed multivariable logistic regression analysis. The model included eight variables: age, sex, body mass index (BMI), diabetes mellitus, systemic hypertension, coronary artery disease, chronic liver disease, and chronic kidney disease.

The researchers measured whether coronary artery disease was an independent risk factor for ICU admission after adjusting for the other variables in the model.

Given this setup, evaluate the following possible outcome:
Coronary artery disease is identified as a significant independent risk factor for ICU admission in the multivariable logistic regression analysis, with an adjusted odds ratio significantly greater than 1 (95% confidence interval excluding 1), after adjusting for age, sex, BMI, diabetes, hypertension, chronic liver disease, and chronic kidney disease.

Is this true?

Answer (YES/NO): NO